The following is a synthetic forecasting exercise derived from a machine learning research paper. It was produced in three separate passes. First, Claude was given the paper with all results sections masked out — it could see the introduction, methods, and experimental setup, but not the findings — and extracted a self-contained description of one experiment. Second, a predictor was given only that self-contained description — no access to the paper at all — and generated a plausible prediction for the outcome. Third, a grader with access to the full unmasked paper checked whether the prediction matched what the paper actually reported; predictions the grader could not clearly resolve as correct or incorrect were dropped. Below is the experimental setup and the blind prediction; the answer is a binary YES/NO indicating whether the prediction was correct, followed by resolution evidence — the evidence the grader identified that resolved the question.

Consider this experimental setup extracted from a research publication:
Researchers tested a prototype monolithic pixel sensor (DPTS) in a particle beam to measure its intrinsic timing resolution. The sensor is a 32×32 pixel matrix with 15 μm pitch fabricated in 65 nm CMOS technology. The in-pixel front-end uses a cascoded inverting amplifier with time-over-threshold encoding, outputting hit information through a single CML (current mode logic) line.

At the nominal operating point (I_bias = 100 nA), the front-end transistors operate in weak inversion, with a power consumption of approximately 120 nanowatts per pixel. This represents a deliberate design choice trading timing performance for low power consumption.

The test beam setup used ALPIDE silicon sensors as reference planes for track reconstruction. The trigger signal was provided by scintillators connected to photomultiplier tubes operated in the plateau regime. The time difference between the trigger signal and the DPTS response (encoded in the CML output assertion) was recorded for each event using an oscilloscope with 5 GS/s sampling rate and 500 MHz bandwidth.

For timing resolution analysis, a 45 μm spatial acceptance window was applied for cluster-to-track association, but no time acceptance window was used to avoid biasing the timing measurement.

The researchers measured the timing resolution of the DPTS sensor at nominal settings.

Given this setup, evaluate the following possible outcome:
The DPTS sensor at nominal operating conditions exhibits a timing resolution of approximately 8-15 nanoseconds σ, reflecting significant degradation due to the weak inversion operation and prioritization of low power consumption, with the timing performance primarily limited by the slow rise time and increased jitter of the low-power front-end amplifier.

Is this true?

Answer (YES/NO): NO